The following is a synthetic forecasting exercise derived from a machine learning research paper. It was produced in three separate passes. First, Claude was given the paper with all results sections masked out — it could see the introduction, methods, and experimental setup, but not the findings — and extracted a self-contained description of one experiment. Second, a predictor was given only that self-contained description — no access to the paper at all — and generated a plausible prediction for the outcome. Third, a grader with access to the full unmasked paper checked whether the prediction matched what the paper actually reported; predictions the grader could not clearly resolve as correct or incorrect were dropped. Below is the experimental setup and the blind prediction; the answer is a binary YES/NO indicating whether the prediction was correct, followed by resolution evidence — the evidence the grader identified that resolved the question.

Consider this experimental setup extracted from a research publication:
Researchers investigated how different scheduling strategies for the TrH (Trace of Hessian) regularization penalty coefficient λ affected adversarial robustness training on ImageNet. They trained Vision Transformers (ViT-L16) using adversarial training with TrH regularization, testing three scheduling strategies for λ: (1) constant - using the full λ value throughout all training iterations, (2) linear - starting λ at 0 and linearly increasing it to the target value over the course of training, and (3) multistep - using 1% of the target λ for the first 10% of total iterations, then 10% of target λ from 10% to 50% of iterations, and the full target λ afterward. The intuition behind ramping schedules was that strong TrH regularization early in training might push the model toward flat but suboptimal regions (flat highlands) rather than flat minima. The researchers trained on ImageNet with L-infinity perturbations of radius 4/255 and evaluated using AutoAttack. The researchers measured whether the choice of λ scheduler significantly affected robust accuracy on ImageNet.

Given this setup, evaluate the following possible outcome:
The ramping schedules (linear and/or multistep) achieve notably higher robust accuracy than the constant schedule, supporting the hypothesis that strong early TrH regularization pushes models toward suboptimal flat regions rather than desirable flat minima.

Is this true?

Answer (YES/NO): YES